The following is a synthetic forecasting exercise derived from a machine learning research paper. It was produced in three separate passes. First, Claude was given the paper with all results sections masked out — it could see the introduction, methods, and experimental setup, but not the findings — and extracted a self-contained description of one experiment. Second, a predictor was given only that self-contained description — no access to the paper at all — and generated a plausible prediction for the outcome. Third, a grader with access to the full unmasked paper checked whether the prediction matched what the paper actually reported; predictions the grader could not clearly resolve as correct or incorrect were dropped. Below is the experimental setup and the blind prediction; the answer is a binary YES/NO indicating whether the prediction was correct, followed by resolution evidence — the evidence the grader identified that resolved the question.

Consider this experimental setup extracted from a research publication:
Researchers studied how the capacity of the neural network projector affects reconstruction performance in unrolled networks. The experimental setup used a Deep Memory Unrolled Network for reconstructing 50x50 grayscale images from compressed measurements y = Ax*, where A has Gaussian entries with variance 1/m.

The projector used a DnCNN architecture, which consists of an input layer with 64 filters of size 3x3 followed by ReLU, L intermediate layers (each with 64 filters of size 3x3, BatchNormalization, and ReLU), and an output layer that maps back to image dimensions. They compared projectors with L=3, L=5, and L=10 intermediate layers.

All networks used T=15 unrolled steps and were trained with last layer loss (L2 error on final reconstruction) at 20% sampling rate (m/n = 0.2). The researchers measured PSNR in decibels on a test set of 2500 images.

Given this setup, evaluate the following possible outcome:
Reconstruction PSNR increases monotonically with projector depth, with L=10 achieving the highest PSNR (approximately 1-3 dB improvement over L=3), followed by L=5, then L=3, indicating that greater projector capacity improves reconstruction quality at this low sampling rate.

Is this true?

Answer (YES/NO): NO